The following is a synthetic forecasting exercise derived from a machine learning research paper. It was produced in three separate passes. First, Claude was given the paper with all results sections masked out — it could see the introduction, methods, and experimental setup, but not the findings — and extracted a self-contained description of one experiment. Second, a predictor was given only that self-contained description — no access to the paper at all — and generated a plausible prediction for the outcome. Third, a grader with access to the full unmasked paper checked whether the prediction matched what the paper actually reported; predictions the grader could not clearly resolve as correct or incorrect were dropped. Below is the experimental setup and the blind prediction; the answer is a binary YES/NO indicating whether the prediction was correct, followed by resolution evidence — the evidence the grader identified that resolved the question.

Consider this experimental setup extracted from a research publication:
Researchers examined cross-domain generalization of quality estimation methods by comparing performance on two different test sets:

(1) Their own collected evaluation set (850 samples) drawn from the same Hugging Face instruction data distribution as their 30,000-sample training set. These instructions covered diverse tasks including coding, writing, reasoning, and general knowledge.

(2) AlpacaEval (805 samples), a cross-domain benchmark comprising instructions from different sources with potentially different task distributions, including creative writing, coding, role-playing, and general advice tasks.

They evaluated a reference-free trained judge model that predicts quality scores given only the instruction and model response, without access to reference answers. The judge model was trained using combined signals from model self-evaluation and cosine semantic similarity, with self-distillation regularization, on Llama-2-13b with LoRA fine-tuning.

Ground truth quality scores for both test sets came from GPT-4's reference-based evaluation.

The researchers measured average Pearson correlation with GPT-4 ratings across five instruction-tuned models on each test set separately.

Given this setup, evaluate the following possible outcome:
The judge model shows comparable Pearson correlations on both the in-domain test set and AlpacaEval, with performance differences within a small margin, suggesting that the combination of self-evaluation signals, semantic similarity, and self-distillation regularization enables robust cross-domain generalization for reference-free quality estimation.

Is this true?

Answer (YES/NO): NO